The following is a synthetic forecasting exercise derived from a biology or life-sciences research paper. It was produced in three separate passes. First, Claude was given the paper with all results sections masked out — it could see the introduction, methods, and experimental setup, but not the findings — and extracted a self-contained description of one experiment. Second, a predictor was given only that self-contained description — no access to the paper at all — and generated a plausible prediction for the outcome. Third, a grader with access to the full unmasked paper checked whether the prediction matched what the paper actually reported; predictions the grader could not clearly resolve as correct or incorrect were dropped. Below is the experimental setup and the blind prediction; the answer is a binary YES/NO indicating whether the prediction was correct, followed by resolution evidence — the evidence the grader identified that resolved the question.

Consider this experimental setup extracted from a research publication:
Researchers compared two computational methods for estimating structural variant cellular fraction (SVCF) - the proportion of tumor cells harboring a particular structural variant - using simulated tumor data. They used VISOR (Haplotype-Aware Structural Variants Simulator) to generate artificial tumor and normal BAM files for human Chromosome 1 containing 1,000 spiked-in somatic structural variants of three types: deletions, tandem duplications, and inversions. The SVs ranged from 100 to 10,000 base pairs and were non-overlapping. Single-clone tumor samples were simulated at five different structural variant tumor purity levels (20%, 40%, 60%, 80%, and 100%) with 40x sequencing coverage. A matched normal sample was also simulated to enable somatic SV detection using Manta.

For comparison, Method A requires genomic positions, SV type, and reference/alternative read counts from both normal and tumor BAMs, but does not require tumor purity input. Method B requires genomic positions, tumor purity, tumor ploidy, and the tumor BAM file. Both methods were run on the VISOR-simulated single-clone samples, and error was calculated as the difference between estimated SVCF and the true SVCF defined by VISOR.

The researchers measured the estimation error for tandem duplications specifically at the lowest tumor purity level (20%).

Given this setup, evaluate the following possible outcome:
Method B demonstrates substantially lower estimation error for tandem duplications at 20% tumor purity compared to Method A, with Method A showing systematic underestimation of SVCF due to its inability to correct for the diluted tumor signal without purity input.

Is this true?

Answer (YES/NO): NO